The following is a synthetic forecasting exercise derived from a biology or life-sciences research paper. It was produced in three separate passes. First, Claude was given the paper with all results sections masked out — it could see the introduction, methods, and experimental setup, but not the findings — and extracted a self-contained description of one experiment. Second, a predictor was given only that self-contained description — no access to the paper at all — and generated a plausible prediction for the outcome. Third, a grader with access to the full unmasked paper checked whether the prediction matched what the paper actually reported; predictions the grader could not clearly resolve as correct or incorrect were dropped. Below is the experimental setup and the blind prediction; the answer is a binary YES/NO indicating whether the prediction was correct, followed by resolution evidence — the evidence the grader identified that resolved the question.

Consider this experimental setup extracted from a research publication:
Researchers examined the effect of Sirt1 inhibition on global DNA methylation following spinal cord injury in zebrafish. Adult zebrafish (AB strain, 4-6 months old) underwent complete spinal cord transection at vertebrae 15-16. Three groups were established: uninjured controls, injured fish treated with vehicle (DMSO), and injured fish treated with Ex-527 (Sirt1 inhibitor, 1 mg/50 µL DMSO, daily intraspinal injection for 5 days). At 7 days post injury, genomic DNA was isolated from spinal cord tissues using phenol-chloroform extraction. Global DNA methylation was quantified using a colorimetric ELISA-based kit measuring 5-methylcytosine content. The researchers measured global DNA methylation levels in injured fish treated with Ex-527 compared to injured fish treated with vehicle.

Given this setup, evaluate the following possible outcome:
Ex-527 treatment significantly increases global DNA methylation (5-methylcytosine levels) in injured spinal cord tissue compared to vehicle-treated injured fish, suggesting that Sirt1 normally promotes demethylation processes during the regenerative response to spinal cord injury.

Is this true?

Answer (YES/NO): YES